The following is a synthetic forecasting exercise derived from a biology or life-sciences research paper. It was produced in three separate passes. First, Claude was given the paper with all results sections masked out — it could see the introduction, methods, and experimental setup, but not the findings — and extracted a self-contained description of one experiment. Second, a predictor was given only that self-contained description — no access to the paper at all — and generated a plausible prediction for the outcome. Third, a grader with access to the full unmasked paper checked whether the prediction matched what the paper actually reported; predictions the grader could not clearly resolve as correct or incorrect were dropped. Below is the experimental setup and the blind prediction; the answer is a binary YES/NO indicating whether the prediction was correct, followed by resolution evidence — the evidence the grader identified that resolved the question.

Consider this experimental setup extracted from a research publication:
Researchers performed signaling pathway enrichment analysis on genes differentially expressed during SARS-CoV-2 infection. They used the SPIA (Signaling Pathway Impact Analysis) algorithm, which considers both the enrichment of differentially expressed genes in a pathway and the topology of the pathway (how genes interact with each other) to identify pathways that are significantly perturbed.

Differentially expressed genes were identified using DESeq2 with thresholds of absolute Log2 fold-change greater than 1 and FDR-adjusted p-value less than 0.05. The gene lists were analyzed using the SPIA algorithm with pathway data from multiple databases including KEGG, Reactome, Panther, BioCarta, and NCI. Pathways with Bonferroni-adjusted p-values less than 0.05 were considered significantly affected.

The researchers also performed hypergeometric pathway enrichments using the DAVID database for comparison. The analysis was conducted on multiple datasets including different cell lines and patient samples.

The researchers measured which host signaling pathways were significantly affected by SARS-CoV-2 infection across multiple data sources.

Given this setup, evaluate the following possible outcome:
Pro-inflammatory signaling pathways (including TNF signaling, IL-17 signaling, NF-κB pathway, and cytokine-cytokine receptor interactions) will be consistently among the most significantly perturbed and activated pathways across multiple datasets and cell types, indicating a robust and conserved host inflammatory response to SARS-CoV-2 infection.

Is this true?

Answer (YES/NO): NO